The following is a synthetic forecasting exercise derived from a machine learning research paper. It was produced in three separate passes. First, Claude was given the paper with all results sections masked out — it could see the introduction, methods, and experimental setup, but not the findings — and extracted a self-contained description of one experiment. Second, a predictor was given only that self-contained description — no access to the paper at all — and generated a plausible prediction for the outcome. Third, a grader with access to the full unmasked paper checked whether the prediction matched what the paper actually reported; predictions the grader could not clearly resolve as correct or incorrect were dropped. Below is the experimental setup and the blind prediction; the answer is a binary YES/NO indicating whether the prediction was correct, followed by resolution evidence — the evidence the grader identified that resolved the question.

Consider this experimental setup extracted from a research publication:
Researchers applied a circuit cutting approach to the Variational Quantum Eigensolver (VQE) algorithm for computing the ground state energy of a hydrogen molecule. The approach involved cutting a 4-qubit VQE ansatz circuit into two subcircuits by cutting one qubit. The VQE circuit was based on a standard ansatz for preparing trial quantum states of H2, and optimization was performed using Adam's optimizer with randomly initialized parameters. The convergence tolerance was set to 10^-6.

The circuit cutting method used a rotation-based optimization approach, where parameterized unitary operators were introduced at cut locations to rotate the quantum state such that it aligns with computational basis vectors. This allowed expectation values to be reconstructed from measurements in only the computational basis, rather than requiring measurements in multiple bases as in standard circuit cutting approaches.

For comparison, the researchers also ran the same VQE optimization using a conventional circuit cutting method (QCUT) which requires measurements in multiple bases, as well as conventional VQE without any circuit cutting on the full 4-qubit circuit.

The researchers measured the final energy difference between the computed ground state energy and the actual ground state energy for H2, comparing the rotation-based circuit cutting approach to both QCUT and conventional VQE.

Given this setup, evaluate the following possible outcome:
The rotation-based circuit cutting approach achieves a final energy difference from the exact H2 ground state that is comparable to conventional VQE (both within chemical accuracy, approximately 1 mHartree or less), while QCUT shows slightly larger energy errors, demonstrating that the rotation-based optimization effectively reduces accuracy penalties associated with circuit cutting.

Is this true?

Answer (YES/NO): NO